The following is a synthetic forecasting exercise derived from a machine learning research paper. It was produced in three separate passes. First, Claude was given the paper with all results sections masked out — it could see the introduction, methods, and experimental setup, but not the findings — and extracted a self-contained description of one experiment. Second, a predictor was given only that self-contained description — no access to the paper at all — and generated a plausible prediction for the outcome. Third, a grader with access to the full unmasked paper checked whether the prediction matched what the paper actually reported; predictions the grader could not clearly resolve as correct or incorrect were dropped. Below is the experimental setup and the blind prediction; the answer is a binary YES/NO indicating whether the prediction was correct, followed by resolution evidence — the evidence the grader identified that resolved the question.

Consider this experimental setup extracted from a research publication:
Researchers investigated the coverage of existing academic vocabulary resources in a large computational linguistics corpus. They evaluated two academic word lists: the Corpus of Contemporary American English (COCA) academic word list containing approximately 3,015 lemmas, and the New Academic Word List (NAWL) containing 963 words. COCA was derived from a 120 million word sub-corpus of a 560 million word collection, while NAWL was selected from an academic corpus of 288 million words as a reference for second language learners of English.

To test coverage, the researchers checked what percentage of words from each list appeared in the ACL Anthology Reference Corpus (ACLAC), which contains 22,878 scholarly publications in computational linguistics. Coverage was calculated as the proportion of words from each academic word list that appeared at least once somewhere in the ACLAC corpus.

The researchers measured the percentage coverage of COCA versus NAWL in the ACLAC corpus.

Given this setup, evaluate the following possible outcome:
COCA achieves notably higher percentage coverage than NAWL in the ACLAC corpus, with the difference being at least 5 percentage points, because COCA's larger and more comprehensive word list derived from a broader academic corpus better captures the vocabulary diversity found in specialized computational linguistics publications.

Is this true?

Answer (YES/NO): NO